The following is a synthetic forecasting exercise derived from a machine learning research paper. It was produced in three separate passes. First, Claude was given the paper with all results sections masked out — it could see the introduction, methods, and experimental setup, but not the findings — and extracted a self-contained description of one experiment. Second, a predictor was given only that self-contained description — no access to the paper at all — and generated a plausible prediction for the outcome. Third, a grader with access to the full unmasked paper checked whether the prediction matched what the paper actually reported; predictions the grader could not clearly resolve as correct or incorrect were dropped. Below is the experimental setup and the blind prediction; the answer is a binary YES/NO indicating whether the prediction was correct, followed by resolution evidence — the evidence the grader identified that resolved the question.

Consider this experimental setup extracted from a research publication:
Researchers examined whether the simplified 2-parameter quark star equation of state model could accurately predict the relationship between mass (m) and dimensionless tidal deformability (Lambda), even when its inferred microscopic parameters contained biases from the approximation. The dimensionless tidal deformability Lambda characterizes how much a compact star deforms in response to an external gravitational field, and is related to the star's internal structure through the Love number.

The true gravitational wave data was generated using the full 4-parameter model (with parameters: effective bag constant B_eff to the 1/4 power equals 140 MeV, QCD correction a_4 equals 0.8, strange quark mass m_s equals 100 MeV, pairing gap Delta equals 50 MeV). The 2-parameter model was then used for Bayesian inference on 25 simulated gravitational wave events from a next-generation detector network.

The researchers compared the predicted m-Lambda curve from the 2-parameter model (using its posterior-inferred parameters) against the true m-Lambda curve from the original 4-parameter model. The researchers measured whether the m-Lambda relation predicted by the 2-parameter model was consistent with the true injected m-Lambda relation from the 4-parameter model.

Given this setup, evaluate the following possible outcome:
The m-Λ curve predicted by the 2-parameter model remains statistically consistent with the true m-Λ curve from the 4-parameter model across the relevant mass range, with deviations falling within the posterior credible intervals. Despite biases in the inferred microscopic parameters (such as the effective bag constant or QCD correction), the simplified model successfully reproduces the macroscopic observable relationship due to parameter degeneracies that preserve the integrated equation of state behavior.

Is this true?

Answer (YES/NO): YES